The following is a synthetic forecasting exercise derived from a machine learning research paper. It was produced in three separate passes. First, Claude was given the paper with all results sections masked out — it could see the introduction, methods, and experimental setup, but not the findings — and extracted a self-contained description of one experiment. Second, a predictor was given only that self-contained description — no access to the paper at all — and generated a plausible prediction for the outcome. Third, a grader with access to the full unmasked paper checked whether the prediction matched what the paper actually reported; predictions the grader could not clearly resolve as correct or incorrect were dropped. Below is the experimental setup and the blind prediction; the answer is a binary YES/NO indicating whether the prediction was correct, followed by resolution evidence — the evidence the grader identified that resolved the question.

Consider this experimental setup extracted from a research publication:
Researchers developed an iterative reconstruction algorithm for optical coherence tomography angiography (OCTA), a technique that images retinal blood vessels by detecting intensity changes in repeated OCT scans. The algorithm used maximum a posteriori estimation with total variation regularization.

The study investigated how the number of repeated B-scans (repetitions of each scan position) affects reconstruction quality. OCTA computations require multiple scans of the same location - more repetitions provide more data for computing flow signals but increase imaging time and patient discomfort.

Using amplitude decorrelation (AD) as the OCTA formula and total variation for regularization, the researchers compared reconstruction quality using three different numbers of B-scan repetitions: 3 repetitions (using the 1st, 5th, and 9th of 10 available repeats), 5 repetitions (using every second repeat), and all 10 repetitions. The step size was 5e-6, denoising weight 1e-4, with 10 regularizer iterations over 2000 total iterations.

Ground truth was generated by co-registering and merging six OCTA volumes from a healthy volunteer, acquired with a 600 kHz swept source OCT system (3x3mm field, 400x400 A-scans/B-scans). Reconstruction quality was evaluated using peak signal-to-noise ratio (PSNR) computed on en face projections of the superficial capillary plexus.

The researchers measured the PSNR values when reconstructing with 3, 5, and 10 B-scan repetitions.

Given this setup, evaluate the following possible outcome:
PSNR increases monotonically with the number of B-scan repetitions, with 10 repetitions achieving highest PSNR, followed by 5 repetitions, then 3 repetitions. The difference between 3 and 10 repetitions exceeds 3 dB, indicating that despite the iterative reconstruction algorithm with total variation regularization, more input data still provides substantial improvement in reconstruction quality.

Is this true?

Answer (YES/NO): NO